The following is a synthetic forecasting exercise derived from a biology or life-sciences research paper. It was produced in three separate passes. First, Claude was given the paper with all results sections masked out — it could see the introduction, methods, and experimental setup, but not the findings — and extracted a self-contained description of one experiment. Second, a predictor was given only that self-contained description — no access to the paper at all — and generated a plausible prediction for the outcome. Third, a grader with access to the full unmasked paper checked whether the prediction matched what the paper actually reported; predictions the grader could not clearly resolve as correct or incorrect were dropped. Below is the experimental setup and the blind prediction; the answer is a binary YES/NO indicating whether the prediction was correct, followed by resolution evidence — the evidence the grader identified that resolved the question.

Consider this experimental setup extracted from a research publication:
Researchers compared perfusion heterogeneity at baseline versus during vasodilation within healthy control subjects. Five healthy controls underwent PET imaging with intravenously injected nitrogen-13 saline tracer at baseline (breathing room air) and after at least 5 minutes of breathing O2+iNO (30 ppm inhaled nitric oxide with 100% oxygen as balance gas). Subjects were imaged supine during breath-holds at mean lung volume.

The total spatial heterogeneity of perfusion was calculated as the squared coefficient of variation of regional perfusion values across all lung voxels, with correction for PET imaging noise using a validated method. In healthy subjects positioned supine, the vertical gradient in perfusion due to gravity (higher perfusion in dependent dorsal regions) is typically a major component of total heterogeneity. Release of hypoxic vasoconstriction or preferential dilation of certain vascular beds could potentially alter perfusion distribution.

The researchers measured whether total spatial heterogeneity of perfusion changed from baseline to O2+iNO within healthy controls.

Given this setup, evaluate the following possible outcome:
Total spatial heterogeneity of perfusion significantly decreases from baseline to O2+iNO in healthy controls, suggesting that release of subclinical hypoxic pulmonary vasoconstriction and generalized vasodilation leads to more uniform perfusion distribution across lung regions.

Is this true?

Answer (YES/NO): NO